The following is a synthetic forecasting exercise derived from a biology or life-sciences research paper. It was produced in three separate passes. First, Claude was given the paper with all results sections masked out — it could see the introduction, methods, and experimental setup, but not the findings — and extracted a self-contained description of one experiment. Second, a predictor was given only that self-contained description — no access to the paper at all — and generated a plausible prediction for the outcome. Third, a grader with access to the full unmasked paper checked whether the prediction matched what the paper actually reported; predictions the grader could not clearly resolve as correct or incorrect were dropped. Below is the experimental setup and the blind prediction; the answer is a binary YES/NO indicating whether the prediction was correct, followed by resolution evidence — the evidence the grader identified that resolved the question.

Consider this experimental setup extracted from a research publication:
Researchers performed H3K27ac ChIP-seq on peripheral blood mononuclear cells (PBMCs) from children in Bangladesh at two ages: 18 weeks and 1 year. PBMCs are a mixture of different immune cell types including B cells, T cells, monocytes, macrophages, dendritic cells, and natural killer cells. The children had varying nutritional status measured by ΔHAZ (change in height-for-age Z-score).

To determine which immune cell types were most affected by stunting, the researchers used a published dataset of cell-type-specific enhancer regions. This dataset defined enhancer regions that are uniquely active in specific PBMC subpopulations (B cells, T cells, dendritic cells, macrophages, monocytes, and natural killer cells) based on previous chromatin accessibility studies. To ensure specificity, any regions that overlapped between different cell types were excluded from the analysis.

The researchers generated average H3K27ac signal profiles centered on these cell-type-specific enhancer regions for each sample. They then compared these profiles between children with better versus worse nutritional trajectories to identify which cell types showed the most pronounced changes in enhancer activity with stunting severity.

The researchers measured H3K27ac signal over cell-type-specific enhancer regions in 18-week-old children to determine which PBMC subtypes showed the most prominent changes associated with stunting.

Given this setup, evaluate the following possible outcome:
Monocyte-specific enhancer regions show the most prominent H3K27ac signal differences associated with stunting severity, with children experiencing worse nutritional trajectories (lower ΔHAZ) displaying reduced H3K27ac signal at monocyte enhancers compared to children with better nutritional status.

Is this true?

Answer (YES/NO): NO